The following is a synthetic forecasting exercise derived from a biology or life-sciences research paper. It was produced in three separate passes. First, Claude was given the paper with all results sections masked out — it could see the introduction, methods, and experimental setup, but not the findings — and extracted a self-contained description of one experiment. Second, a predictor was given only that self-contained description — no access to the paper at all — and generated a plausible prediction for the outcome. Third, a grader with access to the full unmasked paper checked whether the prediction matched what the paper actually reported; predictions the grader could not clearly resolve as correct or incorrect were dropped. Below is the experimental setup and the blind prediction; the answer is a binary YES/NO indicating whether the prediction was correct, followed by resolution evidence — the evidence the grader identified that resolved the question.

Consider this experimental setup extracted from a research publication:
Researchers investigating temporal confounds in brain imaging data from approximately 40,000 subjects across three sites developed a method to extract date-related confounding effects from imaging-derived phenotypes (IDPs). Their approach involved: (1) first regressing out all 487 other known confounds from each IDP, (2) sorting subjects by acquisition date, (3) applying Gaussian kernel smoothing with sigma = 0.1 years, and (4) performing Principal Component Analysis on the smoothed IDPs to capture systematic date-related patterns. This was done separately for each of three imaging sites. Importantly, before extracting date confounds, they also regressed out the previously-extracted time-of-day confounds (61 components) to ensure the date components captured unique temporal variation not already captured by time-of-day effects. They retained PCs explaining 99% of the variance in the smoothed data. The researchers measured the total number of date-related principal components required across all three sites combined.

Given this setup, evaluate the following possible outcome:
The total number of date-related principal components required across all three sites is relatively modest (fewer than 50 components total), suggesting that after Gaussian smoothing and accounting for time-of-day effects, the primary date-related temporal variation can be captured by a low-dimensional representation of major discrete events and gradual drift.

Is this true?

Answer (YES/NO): NO